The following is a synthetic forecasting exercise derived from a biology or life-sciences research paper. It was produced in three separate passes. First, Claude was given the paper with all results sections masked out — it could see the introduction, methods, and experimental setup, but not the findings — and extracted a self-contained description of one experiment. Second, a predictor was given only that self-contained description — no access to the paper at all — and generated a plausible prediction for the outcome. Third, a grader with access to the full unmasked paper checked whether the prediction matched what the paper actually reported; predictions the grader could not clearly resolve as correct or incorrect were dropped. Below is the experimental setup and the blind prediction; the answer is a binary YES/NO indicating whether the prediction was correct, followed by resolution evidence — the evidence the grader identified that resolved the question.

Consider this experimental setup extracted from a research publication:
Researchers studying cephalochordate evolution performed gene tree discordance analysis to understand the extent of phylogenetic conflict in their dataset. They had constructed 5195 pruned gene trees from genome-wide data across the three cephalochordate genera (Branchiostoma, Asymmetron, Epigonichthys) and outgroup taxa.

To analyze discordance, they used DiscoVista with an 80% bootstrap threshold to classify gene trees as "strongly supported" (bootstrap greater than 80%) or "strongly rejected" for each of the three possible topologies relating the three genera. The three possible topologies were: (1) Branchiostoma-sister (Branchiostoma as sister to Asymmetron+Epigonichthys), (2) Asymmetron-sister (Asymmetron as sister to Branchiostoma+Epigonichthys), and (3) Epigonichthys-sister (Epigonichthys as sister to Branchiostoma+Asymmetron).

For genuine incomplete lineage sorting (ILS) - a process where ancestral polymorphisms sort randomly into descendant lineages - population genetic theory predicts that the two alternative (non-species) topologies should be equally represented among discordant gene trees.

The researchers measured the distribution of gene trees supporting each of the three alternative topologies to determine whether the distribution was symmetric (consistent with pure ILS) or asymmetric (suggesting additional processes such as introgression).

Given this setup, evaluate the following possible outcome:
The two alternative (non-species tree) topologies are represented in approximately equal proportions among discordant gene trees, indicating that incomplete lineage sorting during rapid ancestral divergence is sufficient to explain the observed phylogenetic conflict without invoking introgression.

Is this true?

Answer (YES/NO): NO